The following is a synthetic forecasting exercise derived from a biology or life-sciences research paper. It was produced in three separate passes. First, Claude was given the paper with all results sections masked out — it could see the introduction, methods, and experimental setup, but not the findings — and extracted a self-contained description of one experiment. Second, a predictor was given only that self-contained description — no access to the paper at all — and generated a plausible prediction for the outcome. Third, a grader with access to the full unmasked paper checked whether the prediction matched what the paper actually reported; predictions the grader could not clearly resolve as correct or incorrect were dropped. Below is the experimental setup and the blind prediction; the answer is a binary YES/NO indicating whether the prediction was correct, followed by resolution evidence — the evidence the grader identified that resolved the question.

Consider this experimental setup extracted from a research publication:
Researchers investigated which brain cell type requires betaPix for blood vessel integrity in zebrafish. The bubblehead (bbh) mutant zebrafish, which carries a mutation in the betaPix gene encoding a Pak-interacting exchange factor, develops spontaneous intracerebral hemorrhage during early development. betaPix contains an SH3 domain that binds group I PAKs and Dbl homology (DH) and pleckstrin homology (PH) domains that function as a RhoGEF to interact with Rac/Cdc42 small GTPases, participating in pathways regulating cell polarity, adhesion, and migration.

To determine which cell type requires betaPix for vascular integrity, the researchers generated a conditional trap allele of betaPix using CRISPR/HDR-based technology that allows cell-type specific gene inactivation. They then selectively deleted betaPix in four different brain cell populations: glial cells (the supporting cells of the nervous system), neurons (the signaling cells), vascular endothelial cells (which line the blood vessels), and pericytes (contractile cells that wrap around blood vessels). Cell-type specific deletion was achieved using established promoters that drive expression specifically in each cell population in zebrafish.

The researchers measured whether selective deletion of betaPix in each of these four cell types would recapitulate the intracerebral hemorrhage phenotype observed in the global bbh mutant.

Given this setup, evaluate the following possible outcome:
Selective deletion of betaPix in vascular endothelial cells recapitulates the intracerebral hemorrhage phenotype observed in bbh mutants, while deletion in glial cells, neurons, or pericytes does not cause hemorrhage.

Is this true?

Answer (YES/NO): NO